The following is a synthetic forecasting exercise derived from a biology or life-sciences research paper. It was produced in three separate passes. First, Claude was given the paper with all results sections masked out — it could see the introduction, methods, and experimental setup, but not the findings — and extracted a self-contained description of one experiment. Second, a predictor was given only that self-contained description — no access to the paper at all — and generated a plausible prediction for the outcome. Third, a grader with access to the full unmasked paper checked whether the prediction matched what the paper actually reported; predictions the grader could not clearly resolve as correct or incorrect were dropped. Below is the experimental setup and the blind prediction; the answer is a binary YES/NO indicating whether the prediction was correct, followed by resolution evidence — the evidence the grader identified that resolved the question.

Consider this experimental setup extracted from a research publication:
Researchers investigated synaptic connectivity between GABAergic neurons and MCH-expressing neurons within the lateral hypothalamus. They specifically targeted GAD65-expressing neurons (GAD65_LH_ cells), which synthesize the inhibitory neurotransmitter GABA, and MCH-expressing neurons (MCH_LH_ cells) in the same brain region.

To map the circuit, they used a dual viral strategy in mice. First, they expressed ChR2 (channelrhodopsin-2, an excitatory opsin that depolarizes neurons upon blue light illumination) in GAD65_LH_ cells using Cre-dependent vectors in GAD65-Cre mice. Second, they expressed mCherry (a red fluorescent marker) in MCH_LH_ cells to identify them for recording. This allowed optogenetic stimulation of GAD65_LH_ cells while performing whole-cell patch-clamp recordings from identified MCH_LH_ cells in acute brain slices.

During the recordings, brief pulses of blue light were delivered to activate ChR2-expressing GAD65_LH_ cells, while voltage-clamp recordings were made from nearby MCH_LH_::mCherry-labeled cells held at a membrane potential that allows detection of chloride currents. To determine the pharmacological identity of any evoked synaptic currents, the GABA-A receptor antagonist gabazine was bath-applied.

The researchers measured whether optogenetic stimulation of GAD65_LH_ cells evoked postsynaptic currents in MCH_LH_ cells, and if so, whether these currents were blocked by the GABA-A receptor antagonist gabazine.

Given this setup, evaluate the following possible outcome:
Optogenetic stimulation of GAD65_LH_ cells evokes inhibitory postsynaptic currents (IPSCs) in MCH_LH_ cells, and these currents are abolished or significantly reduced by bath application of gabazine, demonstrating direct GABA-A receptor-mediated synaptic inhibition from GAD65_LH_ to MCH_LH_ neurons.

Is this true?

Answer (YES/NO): YES